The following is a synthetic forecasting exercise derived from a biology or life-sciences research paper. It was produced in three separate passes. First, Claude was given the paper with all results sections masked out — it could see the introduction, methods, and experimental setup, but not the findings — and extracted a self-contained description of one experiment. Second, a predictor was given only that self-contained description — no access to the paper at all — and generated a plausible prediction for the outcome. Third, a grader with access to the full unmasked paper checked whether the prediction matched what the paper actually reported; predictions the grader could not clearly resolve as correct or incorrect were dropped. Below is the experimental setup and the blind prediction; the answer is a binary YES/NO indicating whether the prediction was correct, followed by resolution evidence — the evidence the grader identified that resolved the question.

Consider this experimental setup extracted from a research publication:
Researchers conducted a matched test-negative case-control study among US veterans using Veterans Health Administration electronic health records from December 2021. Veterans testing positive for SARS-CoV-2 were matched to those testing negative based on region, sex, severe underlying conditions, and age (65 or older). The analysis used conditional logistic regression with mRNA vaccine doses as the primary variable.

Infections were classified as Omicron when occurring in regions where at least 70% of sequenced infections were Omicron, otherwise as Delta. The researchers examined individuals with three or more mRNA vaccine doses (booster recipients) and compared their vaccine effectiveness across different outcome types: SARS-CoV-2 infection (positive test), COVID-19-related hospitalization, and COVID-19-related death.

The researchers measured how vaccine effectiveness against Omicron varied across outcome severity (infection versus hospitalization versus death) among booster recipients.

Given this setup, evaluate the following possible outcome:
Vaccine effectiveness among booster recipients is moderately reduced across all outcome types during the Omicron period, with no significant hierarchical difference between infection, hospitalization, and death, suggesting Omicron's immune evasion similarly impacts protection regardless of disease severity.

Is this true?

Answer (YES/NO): NO